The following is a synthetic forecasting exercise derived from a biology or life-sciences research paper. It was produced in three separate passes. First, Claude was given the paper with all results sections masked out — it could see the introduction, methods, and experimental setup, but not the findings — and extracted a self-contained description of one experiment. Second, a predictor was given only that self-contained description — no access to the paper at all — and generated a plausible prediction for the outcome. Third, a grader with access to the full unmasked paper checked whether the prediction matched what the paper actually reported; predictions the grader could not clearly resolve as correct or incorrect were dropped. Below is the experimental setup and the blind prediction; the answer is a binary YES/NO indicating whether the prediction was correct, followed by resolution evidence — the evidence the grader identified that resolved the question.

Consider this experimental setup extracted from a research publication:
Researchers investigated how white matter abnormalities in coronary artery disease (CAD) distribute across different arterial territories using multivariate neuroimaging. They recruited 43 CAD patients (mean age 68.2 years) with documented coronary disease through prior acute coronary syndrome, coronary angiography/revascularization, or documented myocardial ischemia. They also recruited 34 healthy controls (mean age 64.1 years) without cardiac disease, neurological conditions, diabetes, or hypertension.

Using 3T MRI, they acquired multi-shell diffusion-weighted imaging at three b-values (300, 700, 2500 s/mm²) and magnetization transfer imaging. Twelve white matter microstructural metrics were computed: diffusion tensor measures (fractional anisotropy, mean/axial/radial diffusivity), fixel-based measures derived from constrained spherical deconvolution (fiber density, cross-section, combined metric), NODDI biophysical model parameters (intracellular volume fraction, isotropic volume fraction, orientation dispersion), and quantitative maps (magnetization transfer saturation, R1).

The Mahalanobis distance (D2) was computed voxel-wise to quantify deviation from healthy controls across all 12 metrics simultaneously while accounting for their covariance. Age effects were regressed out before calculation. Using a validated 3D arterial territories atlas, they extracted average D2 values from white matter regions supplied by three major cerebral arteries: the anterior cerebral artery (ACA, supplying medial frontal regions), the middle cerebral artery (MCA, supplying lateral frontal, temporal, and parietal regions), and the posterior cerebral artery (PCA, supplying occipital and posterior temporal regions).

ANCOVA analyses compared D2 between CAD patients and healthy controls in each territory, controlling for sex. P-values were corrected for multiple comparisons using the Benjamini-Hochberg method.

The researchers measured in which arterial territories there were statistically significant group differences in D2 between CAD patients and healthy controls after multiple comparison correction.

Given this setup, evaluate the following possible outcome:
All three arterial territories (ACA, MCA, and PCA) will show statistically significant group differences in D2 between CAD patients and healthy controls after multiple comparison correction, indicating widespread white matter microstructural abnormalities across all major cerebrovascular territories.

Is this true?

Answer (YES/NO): YES